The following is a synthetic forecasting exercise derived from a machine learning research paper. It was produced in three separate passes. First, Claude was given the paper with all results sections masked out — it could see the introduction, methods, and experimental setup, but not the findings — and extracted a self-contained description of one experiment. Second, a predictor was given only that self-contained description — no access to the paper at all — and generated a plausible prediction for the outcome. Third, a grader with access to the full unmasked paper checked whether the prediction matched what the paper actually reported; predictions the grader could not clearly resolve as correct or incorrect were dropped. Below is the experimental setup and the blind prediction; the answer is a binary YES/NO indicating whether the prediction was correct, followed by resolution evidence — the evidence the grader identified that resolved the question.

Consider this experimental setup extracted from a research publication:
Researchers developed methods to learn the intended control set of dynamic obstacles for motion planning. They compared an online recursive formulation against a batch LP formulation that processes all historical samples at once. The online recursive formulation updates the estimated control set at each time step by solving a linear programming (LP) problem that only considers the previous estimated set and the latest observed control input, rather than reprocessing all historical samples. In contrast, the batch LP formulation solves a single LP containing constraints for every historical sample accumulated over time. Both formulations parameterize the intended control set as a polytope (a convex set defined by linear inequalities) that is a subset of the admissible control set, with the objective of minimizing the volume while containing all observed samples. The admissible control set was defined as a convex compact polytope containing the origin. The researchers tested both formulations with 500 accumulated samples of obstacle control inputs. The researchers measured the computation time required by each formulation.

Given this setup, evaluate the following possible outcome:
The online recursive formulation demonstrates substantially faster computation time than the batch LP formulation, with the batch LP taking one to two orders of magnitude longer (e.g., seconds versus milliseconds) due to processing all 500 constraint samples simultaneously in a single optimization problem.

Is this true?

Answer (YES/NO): YES